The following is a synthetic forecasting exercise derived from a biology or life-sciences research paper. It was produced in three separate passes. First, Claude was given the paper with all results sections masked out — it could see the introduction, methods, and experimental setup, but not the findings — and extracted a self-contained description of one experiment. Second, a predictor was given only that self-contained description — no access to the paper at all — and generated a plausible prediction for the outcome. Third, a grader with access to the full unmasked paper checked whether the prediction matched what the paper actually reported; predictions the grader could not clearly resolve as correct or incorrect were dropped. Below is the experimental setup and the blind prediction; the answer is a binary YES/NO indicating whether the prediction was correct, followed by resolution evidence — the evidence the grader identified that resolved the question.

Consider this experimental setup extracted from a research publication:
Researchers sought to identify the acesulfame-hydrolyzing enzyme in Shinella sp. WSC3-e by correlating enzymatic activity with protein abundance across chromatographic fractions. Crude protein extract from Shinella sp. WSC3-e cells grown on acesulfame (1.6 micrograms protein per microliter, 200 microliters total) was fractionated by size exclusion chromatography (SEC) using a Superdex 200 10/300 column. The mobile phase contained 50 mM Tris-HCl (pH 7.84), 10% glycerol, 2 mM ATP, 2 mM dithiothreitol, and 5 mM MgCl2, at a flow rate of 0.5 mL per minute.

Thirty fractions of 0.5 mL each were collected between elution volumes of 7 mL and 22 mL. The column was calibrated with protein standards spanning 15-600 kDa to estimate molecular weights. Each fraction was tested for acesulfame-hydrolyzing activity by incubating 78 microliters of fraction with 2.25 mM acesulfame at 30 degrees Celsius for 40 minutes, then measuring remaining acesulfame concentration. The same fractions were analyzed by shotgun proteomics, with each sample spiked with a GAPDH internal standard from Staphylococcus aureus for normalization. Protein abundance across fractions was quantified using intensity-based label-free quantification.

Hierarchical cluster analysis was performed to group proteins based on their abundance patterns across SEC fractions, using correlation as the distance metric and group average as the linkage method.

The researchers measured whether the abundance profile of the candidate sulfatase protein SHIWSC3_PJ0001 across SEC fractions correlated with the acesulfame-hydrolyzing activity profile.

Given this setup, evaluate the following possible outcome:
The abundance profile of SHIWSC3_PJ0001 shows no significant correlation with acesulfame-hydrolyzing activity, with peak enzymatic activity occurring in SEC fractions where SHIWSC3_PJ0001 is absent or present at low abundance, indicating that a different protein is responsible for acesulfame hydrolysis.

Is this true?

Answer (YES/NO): NO